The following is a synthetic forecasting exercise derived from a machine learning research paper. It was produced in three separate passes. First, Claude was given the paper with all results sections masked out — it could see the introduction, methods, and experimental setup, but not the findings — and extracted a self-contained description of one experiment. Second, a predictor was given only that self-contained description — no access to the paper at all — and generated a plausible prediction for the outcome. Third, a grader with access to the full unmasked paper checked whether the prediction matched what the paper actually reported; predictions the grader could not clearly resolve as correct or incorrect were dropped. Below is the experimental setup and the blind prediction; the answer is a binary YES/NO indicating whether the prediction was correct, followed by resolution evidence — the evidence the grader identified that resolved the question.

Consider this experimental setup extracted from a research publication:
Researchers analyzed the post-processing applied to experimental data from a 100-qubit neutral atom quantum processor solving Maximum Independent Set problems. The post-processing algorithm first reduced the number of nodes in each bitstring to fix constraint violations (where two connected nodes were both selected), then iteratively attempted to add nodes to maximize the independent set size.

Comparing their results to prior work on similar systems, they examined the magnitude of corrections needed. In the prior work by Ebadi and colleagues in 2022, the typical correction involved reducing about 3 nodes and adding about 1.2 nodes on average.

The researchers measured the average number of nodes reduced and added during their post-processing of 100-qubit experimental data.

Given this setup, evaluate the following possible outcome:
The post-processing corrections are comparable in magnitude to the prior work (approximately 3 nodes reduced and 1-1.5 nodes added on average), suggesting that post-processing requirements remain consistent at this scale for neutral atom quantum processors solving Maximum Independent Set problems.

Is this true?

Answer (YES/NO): NO